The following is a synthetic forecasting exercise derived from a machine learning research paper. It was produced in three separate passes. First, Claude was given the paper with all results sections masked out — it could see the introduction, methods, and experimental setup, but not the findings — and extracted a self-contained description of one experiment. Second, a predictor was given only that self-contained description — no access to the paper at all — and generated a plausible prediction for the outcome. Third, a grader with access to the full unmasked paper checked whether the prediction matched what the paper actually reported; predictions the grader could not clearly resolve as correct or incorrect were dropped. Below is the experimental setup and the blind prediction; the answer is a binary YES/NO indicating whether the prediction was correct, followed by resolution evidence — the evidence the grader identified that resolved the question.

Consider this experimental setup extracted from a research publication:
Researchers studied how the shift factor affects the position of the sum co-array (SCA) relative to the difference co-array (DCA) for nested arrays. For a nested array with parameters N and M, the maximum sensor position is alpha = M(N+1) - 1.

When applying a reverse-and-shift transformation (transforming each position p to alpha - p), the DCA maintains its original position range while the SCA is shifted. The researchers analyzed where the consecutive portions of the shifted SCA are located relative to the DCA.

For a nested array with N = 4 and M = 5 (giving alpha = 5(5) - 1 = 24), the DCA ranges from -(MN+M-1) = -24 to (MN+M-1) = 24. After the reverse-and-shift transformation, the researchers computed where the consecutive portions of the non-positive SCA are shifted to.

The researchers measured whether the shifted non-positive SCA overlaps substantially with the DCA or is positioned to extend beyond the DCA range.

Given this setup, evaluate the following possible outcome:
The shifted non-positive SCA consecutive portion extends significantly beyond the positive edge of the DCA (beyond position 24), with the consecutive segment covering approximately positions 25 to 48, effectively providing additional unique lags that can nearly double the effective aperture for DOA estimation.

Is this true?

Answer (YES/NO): NO